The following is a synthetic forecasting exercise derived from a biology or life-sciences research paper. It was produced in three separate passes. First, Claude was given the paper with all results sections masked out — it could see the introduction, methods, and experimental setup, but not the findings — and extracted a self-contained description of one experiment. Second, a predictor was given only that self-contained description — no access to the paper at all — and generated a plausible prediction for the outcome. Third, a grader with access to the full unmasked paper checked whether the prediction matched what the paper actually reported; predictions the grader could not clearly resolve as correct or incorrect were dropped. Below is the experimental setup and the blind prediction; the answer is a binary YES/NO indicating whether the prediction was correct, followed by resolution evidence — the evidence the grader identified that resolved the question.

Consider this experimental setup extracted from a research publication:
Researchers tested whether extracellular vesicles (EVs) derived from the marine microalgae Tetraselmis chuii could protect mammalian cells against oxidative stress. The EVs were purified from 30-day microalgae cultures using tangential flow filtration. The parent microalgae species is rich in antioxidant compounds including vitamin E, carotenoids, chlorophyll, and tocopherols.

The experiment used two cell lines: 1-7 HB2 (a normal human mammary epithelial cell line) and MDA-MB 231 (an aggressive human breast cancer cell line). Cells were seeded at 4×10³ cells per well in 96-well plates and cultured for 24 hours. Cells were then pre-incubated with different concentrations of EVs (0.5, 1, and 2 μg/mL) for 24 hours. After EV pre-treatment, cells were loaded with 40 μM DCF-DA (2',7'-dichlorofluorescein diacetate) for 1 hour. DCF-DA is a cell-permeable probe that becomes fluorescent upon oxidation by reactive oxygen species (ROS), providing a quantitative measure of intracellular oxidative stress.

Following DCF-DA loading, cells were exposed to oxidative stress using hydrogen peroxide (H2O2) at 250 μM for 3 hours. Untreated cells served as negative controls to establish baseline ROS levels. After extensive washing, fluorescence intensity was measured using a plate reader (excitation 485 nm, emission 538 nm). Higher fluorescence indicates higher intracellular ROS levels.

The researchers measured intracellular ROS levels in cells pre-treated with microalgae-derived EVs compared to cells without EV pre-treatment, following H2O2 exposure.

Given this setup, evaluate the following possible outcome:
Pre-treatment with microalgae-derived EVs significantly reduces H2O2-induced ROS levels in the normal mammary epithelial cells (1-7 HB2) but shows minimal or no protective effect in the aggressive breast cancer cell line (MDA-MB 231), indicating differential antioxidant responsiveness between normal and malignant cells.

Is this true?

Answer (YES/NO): NO